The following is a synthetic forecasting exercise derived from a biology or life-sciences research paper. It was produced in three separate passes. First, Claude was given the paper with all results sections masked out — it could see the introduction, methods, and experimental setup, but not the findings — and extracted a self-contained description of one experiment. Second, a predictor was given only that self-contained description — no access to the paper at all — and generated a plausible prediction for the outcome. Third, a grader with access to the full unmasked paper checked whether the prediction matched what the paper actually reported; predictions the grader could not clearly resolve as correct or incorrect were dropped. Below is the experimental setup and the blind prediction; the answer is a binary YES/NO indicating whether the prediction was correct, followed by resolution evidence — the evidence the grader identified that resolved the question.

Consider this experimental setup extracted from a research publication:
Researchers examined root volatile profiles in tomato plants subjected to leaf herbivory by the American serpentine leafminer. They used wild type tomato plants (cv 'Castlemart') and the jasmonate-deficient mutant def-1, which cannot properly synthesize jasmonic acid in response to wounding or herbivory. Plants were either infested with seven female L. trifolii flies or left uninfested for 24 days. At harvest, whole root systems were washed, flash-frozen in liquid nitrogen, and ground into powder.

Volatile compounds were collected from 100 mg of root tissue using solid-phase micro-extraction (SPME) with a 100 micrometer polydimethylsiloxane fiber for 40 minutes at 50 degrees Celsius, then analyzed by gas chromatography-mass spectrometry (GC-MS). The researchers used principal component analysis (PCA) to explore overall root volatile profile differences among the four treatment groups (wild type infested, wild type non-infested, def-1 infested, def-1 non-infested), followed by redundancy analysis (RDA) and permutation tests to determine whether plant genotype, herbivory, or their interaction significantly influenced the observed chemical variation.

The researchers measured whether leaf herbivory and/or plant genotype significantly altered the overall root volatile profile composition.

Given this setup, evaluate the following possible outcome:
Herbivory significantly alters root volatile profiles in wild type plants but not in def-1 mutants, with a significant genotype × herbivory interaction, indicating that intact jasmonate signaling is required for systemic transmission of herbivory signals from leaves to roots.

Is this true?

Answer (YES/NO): YES